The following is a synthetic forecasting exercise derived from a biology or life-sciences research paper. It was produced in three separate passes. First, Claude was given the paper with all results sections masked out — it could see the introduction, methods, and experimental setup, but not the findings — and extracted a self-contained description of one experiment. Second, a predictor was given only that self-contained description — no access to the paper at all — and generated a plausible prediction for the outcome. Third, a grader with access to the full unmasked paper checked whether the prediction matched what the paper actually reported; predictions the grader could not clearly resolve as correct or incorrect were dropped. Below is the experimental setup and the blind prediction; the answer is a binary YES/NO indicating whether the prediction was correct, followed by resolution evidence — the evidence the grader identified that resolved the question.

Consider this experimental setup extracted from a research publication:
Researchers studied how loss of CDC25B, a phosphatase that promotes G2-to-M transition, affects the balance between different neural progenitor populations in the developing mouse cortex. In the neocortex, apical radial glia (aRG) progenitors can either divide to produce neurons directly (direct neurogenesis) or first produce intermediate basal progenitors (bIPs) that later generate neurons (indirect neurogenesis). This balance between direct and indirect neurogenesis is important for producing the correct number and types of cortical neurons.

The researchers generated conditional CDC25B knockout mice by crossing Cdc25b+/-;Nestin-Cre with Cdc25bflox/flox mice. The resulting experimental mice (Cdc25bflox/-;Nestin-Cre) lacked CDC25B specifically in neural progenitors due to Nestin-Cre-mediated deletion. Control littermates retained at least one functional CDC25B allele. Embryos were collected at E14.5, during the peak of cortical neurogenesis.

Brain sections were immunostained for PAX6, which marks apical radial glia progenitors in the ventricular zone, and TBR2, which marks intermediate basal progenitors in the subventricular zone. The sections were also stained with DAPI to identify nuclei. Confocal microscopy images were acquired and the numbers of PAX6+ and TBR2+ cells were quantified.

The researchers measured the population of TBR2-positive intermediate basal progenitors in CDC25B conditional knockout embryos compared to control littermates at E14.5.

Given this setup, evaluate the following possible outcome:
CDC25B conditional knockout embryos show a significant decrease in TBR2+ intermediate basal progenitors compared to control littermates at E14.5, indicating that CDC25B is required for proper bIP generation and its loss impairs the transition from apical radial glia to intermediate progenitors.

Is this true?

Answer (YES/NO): YES